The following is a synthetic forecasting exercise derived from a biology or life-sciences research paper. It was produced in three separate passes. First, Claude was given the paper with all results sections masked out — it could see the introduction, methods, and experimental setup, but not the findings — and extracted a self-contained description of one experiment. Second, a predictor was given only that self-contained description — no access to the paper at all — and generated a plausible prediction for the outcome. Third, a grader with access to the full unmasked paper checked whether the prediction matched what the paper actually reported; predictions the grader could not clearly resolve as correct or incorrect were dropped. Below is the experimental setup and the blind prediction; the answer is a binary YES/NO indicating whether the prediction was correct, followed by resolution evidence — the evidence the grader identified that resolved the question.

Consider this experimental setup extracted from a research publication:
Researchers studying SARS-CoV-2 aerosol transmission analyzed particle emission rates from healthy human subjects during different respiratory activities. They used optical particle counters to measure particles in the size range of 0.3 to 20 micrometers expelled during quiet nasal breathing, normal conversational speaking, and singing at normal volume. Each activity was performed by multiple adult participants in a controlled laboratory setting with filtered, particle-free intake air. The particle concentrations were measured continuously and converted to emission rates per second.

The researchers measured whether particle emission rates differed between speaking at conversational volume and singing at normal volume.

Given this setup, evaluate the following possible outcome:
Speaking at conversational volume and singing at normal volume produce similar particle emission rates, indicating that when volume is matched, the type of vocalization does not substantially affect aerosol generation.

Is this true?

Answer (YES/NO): NO